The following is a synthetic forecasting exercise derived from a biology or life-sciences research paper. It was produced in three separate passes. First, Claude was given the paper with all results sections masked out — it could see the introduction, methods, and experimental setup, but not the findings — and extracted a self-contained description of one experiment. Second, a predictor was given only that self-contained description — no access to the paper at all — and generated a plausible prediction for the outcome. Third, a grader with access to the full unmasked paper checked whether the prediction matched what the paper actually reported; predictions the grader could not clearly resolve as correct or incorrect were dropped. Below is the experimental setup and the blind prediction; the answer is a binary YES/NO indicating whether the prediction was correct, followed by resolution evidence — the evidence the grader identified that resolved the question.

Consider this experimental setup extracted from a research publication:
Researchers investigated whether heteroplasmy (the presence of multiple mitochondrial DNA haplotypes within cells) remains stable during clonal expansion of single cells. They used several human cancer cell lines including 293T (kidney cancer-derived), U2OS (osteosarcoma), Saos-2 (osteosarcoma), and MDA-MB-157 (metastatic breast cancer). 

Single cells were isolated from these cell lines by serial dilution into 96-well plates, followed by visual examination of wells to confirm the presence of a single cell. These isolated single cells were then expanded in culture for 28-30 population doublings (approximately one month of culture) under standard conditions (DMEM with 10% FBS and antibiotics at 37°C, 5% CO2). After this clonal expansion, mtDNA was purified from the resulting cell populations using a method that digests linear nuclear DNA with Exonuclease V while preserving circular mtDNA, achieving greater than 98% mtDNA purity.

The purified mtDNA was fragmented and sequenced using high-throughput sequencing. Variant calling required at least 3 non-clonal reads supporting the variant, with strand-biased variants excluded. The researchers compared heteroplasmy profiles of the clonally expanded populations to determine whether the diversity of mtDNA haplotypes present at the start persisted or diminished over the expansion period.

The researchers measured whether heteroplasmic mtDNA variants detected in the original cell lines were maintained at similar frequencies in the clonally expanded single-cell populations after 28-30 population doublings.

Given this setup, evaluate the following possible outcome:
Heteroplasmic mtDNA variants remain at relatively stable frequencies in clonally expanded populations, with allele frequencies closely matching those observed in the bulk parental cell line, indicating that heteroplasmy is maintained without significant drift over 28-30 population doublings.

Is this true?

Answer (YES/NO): YES